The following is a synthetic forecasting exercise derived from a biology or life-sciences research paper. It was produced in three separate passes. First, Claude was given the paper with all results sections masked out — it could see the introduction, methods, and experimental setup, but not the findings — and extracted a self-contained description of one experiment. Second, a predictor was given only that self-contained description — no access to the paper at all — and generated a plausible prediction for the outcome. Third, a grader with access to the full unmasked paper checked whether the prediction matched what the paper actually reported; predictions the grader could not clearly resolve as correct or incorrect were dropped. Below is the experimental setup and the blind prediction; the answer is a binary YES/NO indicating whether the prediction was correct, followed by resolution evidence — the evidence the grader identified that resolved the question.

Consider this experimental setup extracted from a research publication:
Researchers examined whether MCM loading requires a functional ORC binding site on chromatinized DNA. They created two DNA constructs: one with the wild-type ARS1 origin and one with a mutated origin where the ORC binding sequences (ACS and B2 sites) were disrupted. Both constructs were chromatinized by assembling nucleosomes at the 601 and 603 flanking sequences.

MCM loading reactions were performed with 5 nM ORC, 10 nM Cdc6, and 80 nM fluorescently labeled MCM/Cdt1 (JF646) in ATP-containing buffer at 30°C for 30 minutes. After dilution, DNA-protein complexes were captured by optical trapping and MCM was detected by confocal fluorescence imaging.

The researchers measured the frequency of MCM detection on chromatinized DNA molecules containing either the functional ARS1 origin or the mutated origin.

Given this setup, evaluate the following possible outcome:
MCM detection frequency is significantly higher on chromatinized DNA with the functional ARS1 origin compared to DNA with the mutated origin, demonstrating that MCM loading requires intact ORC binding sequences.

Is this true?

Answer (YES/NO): YES